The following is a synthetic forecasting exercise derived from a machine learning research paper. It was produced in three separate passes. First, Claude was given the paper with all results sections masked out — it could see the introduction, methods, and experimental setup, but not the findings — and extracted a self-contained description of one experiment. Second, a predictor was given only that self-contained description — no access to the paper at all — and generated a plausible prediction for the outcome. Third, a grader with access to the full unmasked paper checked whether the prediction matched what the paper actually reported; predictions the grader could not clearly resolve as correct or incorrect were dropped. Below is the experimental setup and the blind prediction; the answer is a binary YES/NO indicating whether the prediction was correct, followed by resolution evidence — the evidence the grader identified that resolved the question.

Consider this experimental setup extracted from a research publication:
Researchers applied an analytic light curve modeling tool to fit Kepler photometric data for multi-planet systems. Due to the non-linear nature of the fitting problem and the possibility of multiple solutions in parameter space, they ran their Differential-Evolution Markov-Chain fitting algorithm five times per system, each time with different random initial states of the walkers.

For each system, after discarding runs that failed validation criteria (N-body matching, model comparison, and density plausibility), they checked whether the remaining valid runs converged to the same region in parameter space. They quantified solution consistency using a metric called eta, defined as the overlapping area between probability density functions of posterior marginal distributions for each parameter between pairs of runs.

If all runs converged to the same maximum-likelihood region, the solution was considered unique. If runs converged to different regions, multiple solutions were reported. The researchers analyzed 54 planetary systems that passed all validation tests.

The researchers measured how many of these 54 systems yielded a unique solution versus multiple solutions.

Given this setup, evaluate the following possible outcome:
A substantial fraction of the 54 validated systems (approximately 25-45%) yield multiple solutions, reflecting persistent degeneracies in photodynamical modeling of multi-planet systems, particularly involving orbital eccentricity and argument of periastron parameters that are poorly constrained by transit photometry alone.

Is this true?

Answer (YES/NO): NO